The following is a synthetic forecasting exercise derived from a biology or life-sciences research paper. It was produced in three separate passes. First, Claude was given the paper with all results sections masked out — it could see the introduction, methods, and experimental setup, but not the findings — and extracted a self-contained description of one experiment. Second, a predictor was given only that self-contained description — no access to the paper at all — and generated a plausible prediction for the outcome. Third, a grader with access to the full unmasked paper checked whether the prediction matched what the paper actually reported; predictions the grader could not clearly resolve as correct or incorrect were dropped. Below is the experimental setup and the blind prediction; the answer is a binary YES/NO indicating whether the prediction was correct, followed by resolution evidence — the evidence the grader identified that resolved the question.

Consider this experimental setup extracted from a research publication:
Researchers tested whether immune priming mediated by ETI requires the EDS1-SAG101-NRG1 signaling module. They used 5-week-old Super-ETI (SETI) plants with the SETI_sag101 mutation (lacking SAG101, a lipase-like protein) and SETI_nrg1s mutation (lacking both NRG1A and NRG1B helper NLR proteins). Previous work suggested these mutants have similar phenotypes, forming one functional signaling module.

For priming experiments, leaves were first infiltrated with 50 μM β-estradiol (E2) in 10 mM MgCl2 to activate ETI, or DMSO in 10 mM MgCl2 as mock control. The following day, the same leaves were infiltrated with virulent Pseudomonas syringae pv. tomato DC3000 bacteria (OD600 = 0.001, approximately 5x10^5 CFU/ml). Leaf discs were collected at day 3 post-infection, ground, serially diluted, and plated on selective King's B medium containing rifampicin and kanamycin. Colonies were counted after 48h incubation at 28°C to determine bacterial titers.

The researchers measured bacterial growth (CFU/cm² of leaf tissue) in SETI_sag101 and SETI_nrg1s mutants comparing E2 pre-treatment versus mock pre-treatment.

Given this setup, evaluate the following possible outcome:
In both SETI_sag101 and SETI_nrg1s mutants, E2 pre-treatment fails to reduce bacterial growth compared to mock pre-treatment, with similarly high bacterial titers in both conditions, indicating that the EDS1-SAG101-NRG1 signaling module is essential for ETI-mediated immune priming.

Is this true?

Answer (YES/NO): NO